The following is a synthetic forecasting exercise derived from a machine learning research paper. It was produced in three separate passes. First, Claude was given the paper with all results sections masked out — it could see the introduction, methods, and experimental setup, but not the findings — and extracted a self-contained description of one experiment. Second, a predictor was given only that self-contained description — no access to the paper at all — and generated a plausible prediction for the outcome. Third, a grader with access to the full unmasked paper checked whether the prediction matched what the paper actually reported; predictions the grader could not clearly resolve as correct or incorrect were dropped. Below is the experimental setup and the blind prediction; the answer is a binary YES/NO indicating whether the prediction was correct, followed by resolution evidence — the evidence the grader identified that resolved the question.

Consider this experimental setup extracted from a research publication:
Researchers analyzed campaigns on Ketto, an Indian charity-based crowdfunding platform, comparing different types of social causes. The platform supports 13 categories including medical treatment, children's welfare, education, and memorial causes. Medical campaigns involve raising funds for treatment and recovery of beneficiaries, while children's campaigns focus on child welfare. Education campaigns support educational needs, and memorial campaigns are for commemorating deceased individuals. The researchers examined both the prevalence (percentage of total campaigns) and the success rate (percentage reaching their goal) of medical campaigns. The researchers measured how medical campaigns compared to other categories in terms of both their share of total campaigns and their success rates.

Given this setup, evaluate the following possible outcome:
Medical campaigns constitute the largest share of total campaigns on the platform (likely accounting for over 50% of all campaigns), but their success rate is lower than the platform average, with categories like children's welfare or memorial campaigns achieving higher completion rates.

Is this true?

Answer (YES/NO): YES